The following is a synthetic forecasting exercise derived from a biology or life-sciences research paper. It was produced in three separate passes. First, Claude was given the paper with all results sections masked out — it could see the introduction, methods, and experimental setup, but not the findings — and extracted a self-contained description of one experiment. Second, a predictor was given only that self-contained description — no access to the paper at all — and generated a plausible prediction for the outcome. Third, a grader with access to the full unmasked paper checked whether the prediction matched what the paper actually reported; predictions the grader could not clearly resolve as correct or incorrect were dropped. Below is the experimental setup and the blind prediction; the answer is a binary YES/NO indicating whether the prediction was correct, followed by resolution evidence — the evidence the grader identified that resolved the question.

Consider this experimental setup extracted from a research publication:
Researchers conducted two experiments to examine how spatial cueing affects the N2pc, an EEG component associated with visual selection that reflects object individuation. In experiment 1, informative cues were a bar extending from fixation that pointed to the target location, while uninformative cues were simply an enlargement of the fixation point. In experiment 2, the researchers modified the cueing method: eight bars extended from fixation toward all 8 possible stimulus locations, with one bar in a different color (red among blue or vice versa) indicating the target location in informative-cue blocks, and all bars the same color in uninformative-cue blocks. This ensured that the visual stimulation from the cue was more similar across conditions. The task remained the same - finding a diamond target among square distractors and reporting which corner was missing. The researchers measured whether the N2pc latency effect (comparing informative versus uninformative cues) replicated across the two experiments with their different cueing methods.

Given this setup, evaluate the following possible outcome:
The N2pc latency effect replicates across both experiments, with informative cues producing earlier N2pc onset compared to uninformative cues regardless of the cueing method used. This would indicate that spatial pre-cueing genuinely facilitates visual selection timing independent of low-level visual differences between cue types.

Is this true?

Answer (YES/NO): YES